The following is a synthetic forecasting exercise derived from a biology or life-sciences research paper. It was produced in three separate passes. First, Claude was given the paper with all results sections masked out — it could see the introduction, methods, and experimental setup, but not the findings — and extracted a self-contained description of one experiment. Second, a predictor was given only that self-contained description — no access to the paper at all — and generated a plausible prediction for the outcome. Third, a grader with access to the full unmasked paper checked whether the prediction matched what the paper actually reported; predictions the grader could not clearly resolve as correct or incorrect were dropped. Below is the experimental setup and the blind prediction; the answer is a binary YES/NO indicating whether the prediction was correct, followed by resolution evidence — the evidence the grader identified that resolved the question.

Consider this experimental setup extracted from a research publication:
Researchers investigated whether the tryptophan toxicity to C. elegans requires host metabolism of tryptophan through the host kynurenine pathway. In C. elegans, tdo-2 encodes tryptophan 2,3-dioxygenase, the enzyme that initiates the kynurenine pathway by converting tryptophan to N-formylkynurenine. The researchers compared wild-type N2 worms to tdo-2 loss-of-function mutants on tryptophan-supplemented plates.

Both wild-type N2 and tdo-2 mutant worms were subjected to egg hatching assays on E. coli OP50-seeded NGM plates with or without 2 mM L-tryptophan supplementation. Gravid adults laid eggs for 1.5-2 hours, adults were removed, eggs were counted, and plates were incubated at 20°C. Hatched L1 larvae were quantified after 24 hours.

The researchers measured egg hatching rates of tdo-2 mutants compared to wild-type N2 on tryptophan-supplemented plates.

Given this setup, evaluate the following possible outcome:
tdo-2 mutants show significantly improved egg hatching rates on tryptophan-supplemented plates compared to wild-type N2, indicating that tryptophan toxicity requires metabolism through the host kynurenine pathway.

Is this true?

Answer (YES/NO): NO